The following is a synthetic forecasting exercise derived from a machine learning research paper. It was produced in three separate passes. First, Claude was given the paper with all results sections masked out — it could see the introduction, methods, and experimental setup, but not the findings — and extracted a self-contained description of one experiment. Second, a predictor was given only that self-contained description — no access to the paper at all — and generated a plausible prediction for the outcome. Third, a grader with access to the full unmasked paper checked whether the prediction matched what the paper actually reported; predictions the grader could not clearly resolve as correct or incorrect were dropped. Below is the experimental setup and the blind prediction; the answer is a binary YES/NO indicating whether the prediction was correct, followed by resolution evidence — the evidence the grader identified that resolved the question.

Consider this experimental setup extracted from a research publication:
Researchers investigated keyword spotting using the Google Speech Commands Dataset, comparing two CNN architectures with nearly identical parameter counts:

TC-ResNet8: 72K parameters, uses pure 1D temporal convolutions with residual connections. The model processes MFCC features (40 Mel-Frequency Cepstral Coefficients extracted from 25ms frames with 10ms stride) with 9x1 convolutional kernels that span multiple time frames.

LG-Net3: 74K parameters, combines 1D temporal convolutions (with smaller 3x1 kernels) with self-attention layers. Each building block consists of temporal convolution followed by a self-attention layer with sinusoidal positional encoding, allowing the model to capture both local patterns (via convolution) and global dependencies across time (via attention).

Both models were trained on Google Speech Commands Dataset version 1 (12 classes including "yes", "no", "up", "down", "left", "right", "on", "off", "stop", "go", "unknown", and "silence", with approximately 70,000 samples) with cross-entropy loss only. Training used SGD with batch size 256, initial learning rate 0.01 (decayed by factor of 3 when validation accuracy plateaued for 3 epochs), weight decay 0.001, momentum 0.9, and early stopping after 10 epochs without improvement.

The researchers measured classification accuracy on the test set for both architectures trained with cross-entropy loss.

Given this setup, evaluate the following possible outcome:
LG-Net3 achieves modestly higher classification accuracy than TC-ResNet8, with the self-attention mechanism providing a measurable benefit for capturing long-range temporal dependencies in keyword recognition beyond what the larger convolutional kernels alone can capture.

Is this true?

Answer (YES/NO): NO